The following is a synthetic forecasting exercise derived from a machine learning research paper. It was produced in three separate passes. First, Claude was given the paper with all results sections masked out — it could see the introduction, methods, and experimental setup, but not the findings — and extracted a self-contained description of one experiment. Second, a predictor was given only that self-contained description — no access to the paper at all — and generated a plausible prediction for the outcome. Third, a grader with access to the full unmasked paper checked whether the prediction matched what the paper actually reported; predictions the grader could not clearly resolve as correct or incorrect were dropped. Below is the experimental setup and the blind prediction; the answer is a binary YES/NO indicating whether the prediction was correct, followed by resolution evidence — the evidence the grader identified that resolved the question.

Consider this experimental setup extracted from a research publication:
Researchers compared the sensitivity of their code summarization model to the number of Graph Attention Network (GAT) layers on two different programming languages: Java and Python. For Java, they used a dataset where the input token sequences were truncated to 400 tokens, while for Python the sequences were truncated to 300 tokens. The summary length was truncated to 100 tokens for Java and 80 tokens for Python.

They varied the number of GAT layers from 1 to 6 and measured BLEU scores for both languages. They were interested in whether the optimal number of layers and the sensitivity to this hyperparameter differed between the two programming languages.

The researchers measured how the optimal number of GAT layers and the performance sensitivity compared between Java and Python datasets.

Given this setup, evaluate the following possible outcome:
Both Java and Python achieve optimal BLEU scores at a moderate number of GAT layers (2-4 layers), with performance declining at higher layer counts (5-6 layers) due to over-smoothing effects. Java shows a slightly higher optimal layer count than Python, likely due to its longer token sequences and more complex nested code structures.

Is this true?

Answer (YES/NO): NO